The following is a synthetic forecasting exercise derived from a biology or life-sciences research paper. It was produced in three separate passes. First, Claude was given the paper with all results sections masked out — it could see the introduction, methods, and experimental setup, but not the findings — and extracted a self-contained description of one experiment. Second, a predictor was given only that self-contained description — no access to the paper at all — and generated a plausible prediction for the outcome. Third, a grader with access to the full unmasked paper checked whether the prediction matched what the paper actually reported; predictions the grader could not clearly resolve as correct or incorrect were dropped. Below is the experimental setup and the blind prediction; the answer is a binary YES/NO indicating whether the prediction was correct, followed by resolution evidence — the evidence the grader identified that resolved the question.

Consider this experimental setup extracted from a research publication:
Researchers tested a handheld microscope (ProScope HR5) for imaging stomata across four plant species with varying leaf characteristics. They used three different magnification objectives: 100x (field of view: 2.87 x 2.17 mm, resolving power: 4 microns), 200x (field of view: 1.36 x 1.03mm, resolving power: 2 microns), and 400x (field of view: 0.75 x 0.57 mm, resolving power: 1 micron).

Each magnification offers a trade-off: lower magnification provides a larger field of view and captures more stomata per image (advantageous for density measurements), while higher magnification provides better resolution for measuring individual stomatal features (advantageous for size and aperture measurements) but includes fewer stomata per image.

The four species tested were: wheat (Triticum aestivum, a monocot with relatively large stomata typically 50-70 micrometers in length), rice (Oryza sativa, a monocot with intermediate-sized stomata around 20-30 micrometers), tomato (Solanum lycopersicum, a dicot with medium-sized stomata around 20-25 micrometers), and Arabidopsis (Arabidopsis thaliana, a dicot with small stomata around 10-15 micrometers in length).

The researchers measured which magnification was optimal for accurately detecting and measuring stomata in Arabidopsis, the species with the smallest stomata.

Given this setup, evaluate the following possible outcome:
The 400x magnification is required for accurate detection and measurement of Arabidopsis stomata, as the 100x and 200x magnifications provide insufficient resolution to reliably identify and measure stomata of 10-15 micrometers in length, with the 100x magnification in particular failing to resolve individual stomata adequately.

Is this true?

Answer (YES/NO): YES